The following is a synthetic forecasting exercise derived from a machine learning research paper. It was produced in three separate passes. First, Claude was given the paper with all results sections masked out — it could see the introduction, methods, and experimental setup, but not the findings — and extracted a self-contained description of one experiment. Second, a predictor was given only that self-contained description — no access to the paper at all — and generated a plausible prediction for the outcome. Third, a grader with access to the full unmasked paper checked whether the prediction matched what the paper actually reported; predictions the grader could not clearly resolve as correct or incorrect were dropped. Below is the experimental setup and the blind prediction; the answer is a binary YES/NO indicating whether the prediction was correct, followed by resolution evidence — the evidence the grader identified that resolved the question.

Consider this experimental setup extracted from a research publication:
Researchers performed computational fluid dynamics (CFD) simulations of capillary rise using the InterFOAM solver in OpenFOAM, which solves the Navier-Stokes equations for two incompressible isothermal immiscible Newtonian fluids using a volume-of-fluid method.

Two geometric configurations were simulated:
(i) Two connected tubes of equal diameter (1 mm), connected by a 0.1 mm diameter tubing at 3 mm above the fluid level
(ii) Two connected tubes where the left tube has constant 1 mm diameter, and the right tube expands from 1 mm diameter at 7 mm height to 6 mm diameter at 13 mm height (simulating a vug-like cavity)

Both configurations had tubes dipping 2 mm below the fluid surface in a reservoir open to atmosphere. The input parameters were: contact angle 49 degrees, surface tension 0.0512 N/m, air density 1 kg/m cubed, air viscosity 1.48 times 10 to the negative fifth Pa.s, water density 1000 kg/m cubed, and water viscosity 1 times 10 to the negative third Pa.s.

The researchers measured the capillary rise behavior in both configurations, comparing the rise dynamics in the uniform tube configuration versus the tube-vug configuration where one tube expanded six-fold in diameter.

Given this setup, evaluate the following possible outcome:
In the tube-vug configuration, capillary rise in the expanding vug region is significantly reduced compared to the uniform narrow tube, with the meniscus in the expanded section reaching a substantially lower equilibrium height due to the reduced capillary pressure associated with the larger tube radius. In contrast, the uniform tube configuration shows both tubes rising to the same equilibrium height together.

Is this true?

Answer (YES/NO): YES